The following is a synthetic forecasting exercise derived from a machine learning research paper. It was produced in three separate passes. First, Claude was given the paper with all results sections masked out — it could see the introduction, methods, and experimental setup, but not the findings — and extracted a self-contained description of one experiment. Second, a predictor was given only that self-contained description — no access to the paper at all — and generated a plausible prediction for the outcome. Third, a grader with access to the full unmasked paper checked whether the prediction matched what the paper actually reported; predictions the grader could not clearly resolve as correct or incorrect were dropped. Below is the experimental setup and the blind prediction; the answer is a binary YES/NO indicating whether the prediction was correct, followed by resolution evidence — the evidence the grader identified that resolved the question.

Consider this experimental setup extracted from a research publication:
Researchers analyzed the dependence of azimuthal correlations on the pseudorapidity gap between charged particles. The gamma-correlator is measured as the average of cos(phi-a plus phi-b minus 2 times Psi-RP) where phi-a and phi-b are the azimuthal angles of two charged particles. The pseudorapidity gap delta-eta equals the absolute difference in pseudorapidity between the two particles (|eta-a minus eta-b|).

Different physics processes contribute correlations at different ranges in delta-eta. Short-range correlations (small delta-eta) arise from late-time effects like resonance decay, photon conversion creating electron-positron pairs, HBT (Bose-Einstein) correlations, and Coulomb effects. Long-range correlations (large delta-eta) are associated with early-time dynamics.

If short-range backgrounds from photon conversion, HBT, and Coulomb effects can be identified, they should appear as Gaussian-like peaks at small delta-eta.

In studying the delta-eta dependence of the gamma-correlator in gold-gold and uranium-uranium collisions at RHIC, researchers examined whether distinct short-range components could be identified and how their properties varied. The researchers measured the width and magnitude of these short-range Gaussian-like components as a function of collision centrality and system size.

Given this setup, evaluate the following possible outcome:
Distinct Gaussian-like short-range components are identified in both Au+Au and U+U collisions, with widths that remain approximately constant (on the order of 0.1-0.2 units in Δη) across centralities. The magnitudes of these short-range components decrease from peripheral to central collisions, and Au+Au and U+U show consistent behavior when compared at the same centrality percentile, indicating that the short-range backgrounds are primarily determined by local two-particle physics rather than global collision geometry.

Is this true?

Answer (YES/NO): NO